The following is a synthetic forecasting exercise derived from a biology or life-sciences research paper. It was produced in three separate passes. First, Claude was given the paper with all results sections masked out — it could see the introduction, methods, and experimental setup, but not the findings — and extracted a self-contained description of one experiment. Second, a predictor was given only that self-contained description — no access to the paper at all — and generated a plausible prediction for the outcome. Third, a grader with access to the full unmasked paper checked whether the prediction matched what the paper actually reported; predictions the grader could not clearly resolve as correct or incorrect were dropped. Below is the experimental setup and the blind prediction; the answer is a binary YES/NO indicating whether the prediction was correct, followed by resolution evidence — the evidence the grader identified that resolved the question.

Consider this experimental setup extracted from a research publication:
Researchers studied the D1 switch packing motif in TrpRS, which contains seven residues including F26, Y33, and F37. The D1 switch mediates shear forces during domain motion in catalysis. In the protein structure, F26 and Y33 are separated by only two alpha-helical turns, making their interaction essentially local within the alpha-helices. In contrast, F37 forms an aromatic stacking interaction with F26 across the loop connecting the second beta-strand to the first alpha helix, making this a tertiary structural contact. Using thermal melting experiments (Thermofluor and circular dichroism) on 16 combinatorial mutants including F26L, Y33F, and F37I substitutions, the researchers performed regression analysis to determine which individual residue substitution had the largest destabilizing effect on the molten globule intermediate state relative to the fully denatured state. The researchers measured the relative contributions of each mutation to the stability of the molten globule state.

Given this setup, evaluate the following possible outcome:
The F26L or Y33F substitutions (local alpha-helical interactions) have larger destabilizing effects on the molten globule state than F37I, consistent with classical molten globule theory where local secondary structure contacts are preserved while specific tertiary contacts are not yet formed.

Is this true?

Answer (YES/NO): NO